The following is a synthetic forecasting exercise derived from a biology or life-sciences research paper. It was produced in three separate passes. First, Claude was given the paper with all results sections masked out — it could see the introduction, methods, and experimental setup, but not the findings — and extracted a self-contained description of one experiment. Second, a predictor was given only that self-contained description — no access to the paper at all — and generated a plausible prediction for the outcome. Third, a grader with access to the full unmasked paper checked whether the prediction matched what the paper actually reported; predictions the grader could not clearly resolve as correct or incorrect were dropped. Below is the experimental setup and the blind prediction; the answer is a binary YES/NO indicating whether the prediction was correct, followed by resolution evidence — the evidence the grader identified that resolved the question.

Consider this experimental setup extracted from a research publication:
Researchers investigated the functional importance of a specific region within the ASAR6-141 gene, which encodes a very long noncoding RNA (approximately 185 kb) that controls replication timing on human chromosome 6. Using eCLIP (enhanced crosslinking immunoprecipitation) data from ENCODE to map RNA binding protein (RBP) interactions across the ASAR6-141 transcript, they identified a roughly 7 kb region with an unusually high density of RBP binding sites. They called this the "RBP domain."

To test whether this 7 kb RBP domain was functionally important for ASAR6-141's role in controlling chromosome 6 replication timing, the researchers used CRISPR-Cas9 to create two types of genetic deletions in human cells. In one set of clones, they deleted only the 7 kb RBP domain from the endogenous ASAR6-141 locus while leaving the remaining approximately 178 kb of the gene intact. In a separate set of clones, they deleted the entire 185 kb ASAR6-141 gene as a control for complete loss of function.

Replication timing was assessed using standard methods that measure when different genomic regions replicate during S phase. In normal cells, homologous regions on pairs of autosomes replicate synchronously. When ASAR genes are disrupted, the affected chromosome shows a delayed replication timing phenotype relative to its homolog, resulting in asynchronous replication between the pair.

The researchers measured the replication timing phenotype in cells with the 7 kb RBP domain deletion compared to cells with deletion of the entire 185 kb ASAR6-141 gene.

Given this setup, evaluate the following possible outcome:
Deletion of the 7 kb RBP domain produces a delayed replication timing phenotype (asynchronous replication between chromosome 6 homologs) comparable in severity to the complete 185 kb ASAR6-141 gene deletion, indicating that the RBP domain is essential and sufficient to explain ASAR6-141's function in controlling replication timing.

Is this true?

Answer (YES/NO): YES